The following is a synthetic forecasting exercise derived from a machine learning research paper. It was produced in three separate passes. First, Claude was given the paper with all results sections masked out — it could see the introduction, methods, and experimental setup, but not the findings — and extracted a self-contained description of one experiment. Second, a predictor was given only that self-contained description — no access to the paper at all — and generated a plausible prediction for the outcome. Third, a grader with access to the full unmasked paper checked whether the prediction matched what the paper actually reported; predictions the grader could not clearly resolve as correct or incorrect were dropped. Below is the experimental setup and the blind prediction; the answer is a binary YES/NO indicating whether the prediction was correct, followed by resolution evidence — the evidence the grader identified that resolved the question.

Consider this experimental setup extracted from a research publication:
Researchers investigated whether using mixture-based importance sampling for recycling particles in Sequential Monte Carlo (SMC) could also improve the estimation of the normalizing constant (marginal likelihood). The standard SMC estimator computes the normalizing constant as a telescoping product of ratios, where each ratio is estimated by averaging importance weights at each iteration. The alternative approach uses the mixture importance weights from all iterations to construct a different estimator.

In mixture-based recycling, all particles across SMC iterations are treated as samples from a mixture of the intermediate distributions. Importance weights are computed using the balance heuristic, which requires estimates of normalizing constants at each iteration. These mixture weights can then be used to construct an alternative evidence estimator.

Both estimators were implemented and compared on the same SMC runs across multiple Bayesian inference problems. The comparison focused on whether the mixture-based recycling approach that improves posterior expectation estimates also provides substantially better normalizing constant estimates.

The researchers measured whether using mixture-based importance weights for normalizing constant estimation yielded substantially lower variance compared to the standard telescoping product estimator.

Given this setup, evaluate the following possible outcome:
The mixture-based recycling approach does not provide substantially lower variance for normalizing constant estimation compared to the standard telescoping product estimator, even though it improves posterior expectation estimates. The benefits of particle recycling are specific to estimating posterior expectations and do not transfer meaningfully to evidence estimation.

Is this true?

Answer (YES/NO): YES